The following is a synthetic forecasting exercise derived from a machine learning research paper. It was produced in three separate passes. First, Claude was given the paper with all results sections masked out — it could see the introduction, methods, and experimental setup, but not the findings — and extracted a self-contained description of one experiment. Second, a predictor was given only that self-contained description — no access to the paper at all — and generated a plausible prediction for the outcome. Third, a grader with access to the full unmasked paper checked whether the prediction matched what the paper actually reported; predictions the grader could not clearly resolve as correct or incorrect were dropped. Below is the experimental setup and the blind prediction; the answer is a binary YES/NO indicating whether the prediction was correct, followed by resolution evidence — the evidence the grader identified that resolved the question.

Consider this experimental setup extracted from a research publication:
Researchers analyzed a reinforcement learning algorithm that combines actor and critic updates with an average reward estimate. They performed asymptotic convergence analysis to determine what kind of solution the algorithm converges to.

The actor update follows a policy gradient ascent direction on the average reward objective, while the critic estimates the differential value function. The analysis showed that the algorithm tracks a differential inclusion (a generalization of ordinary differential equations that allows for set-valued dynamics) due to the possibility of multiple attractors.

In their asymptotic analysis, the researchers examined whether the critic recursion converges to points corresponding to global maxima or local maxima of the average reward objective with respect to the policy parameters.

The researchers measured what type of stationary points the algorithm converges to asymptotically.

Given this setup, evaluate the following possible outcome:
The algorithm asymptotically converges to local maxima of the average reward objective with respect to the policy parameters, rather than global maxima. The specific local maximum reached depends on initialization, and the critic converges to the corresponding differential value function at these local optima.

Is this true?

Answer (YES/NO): YES